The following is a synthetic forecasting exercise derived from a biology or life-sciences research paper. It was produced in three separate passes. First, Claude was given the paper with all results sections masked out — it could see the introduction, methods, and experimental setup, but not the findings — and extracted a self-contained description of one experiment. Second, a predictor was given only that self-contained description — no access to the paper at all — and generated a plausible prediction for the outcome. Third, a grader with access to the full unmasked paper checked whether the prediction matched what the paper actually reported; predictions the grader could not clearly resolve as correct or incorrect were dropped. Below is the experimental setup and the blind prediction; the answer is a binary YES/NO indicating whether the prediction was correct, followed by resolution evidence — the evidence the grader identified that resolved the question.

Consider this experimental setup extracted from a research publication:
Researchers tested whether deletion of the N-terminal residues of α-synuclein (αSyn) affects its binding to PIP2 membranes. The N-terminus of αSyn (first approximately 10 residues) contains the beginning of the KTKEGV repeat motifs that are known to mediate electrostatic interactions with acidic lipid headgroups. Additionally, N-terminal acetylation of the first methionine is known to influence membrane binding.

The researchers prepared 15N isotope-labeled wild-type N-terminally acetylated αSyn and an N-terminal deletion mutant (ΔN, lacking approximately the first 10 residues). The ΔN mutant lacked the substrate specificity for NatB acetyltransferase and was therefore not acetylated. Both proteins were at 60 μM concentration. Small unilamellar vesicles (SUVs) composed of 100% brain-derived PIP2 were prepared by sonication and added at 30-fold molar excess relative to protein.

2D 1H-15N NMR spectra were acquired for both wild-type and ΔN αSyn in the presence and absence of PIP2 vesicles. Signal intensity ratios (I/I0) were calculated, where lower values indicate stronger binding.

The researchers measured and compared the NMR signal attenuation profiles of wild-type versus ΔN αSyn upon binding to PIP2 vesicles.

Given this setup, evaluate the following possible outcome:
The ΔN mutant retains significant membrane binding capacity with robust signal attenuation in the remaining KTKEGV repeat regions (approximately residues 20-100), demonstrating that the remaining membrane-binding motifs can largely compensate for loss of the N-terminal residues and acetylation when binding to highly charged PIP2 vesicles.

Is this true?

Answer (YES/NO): NO